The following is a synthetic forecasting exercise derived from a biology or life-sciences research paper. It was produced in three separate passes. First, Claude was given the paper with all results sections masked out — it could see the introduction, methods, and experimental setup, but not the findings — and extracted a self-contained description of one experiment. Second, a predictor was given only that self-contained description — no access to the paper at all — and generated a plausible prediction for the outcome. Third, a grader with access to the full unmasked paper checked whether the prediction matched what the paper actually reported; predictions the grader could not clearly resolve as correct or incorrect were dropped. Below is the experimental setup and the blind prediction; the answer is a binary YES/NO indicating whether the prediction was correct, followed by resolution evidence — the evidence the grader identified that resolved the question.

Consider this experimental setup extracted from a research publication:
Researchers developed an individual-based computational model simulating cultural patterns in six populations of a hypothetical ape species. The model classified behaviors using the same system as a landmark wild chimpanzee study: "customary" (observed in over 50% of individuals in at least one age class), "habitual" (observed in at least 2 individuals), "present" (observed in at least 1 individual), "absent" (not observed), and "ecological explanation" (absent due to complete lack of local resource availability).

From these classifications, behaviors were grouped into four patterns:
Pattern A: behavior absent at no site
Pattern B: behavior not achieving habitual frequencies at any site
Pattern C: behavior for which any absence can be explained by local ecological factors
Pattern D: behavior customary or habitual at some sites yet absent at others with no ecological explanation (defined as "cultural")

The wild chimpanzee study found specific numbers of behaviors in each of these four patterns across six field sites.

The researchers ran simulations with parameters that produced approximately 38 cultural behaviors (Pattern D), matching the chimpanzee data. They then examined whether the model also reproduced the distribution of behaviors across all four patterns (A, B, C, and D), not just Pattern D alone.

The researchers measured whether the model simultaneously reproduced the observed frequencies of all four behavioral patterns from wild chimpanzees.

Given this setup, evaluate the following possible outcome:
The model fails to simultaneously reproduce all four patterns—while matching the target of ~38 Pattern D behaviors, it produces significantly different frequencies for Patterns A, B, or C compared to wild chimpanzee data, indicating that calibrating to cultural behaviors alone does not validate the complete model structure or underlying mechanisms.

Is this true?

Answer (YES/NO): NO